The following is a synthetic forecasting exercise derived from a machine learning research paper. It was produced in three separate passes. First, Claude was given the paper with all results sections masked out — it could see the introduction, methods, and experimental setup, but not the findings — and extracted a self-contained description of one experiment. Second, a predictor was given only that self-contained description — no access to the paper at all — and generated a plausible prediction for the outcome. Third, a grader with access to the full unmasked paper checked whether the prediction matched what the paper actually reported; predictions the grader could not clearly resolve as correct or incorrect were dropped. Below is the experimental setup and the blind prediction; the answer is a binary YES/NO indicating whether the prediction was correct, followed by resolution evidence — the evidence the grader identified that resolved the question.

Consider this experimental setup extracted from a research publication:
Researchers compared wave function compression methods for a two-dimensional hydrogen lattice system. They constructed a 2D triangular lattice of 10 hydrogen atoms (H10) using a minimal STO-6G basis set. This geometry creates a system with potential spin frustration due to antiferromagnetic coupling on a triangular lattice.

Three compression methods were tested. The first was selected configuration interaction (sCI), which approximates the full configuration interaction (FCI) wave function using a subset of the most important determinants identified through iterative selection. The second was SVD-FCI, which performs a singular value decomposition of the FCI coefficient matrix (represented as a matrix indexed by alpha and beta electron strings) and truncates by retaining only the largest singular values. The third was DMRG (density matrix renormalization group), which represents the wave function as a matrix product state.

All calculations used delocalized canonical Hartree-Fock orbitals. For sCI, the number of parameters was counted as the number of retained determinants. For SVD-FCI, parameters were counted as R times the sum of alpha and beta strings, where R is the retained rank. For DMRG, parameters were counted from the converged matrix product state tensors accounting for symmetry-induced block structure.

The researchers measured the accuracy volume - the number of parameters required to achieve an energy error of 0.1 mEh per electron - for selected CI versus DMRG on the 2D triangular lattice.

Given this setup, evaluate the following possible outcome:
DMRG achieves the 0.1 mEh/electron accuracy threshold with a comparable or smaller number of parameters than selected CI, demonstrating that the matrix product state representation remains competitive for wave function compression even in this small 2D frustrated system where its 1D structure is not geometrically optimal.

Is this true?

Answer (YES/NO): YES